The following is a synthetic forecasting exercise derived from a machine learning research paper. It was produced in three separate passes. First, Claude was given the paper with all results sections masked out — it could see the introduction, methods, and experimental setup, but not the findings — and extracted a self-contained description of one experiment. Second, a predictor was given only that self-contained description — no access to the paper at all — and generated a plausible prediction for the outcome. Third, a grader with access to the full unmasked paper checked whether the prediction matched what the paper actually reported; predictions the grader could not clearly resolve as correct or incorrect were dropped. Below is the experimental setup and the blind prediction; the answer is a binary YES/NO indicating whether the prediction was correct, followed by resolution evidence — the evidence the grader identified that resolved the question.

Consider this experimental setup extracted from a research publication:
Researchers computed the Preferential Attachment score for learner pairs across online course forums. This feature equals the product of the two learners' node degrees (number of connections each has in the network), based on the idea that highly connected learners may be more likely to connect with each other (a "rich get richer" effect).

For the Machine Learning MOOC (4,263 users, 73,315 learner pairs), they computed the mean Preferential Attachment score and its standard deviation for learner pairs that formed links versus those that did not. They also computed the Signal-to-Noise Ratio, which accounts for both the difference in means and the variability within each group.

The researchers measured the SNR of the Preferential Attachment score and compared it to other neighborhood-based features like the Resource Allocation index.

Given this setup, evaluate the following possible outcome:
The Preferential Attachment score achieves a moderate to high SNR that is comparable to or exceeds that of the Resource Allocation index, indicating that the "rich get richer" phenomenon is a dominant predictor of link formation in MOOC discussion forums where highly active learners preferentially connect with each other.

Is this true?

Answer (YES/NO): NO